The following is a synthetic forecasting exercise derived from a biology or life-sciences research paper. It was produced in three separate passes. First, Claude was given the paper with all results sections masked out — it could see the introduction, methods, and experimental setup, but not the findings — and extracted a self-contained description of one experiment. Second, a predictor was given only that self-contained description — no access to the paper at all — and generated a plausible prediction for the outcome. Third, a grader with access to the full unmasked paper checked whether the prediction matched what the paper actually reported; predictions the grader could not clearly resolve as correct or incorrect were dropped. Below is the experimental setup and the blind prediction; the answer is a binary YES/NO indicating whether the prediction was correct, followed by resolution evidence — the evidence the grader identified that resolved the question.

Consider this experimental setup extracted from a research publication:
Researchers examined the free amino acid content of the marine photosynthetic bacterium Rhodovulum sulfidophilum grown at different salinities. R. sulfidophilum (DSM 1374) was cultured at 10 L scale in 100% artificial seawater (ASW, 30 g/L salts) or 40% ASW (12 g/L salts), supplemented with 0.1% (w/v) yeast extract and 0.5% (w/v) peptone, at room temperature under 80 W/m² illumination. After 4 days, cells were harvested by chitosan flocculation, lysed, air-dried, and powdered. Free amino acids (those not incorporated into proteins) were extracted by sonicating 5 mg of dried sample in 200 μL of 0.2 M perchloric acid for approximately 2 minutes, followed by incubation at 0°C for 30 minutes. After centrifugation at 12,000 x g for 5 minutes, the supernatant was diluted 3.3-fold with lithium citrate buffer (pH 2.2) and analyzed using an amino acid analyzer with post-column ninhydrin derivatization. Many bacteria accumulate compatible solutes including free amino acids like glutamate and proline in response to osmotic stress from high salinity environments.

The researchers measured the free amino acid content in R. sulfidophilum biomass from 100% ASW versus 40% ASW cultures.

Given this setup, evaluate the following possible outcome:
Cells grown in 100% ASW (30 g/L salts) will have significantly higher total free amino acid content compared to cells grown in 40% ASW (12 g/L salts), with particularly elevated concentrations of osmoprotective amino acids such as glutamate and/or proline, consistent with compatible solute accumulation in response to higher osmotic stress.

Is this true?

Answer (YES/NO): NO